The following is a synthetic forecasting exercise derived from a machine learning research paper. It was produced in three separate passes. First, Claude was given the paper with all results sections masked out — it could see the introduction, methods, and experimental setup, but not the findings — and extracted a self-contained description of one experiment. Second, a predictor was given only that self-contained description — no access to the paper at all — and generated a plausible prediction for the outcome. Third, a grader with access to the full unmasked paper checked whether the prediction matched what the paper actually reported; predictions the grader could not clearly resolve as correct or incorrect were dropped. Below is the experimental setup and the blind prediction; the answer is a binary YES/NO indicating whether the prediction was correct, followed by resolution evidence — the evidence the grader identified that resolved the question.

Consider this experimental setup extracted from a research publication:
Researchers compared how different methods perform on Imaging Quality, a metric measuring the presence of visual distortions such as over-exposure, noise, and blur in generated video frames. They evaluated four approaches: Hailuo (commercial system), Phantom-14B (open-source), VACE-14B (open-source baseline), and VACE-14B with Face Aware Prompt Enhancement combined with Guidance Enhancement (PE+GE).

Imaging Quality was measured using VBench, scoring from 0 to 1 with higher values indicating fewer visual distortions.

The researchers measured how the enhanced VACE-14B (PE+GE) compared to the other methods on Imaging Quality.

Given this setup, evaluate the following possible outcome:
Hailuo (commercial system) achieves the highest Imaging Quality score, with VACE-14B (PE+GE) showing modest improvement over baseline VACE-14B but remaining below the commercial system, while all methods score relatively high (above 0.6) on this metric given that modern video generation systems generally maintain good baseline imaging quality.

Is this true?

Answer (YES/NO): YES